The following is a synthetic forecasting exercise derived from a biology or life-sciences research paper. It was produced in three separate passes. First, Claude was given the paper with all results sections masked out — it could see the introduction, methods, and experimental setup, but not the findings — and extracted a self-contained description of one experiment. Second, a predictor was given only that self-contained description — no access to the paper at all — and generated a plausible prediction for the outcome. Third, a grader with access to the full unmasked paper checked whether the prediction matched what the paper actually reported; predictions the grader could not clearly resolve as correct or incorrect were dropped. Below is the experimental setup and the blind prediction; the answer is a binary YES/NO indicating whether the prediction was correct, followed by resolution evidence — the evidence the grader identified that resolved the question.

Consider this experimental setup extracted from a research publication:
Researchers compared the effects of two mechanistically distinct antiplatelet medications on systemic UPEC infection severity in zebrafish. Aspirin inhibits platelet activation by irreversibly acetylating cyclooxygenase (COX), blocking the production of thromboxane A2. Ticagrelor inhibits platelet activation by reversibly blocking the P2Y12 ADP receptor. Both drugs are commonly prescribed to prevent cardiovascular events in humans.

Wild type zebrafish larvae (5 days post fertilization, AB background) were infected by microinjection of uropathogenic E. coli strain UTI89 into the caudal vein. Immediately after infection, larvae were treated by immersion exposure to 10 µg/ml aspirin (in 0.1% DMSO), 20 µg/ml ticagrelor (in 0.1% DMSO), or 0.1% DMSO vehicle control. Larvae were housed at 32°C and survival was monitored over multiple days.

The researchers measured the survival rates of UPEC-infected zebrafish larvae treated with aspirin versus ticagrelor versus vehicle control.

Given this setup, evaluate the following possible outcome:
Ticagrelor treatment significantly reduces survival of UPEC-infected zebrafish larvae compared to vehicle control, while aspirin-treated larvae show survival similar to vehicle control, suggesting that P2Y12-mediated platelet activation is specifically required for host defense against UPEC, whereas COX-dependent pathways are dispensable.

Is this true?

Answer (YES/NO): NO